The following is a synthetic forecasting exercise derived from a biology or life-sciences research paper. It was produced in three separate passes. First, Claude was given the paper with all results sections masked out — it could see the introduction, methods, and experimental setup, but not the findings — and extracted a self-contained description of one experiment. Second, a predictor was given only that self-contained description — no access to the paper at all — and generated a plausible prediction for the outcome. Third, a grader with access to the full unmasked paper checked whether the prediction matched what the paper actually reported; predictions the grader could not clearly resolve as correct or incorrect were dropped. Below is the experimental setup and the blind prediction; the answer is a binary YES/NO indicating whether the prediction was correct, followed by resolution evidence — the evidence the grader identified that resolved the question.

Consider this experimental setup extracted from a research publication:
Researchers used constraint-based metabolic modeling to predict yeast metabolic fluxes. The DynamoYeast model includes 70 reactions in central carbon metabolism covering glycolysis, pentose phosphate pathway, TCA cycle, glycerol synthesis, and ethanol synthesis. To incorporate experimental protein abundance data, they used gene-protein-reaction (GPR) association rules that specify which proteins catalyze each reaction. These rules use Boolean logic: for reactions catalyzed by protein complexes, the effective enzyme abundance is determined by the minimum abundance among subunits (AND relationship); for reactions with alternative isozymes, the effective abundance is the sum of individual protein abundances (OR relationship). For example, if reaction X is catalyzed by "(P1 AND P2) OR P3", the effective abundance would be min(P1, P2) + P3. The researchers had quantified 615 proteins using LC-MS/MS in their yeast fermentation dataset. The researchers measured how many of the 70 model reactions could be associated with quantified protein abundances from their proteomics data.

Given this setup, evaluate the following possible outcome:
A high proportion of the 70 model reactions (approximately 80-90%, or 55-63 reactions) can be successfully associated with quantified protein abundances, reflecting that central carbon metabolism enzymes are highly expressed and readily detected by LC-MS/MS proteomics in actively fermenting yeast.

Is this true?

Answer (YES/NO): NO